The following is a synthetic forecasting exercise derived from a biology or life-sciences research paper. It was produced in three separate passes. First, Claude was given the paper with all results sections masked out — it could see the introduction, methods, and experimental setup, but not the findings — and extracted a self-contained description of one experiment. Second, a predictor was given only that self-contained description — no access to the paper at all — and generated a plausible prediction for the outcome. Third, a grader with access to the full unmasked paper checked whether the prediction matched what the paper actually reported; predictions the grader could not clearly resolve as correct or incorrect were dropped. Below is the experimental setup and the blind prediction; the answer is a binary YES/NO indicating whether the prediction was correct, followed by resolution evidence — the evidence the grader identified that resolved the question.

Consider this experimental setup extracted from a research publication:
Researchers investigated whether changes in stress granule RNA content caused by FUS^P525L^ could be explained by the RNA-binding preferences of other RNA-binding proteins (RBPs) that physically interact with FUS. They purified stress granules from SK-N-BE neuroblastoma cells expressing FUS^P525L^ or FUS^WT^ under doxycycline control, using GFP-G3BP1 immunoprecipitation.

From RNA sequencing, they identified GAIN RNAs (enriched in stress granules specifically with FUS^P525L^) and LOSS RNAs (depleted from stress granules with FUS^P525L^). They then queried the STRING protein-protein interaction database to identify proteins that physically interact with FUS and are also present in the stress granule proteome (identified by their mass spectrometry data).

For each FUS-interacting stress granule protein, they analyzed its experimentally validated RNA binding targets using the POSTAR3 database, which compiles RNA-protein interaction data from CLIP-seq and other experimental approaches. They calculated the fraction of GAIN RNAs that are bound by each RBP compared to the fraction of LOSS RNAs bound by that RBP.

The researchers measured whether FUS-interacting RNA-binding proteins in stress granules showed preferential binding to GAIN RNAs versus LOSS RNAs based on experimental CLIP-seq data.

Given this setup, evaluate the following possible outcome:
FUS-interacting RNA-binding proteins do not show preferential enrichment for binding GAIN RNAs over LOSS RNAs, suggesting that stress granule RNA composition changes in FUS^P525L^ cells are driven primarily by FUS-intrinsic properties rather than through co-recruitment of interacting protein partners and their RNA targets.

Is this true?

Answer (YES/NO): NO